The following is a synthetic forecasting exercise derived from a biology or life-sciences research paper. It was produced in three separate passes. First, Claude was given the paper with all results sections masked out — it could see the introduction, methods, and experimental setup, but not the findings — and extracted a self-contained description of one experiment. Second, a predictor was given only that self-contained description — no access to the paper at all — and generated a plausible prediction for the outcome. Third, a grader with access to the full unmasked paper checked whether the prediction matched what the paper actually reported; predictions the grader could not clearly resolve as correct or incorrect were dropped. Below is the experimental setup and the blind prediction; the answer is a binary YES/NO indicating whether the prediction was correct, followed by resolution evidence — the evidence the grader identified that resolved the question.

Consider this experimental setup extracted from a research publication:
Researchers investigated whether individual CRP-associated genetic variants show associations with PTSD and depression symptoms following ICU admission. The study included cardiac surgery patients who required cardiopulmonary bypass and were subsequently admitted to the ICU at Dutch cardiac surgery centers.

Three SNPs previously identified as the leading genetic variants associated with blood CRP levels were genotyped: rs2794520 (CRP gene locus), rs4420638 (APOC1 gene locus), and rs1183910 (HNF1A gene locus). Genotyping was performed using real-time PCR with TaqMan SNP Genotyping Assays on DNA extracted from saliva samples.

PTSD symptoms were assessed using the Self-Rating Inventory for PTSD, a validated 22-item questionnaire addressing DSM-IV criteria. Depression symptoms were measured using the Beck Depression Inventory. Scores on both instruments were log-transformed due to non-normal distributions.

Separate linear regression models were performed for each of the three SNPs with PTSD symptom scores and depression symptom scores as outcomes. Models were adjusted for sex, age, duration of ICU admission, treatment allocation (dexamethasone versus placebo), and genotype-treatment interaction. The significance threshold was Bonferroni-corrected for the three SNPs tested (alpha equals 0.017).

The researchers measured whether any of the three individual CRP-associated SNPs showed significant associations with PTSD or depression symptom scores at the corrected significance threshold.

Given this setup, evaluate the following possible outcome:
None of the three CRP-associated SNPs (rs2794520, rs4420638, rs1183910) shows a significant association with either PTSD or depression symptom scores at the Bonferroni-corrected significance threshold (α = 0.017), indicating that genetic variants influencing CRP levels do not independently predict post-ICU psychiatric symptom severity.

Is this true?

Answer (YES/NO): YES